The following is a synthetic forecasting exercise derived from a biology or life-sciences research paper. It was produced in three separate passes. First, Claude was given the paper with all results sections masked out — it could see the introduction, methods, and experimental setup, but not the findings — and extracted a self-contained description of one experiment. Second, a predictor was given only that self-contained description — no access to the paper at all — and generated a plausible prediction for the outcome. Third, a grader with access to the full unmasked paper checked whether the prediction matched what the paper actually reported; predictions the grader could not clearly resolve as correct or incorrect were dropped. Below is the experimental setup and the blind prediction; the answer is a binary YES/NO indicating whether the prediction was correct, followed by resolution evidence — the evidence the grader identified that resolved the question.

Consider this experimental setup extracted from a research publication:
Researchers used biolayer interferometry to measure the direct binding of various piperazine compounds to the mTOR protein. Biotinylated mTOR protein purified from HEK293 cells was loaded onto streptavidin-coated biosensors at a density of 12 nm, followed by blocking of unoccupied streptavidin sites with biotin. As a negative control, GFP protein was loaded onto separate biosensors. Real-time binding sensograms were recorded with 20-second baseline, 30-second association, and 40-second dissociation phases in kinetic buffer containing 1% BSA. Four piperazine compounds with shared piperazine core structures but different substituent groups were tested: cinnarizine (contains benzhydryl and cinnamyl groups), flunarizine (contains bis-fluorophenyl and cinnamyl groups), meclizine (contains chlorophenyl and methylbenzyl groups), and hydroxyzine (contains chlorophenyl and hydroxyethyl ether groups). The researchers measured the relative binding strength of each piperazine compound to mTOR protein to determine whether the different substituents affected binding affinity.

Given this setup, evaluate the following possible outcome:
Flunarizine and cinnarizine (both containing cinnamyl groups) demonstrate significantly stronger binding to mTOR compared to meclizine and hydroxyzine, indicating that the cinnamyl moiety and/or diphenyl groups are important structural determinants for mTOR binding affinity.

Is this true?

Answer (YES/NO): YES